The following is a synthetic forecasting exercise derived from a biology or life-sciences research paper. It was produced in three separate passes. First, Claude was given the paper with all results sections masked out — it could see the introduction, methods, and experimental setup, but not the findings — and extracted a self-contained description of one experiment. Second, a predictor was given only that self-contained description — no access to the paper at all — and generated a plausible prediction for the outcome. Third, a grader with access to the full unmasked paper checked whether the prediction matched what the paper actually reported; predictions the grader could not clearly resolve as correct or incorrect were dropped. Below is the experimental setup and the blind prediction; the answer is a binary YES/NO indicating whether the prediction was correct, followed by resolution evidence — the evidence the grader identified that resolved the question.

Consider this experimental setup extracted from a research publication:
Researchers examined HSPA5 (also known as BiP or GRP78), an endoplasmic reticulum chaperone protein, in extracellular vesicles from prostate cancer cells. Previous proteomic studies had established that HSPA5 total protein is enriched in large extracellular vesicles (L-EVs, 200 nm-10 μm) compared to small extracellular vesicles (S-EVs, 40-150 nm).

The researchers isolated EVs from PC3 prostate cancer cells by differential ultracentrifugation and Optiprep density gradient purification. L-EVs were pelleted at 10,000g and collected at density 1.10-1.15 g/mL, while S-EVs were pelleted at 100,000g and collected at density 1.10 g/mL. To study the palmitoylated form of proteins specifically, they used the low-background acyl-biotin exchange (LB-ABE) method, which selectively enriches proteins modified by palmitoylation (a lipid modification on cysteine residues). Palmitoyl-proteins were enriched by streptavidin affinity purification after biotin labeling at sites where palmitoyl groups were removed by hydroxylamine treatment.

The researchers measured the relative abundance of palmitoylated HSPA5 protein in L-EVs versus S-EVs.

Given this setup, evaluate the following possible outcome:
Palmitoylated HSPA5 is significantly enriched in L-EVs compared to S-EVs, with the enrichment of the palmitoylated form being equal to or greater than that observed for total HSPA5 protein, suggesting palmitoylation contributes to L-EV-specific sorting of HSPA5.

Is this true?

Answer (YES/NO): NO